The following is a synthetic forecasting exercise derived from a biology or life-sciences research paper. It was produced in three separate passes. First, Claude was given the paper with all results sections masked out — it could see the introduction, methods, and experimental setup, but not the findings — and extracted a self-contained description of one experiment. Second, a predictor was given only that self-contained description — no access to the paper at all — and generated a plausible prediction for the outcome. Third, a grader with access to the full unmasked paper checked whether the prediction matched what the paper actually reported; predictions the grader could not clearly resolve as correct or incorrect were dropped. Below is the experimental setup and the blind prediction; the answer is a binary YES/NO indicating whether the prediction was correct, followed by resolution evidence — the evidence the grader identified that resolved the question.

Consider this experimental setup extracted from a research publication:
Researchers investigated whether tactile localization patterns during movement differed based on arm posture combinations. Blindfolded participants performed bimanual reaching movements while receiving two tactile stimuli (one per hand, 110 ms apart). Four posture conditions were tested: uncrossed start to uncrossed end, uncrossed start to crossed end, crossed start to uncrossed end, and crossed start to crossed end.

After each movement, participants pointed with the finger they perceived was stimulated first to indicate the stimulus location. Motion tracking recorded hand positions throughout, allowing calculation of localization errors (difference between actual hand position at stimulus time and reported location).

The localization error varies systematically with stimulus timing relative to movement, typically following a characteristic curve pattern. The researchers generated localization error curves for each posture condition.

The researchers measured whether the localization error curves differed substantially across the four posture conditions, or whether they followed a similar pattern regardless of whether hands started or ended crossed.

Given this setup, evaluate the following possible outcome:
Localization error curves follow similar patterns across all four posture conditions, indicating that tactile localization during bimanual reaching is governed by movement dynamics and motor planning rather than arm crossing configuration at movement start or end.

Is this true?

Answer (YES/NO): YES